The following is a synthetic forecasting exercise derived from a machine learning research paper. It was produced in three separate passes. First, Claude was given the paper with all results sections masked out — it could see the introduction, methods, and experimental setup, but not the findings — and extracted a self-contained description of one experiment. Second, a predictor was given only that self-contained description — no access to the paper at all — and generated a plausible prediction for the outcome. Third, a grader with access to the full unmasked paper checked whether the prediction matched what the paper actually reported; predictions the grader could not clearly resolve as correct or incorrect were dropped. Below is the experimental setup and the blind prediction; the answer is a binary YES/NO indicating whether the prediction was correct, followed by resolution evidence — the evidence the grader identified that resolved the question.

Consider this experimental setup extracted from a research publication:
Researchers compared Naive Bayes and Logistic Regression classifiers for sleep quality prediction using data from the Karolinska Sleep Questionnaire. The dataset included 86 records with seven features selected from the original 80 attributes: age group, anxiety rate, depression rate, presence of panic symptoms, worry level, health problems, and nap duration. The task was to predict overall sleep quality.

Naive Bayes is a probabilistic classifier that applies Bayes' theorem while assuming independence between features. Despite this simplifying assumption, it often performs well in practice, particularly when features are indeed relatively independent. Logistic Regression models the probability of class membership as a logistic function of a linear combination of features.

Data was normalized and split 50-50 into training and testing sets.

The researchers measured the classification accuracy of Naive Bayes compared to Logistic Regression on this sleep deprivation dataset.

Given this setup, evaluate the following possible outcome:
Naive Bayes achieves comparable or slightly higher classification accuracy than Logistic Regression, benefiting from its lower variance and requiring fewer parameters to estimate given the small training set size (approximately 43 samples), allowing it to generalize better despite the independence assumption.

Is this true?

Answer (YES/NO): YES